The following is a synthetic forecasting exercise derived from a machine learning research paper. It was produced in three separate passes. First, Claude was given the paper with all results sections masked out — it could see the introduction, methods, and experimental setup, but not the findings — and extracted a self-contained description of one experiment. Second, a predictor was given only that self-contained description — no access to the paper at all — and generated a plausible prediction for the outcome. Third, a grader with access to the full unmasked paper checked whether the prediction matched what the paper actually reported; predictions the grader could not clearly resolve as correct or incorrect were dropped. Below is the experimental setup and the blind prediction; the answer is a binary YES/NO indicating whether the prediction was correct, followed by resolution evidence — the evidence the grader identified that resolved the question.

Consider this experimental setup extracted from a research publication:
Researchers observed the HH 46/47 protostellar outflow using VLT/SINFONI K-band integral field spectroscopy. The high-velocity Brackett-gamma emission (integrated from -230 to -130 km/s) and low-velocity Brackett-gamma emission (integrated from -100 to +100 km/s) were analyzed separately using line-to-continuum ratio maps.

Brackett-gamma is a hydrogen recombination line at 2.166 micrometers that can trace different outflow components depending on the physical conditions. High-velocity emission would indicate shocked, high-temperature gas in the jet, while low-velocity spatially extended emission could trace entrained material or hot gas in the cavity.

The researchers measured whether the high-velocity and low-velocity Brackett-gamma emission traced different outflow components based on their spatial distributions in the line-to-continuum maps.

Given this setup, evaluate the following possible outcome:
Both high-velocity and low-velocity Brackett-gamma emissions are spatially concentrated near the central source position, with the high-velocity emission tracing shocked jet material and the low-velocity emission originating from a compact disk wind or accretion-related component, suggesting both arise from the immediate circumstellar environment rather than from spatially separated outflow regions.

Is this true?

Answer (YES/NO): NO